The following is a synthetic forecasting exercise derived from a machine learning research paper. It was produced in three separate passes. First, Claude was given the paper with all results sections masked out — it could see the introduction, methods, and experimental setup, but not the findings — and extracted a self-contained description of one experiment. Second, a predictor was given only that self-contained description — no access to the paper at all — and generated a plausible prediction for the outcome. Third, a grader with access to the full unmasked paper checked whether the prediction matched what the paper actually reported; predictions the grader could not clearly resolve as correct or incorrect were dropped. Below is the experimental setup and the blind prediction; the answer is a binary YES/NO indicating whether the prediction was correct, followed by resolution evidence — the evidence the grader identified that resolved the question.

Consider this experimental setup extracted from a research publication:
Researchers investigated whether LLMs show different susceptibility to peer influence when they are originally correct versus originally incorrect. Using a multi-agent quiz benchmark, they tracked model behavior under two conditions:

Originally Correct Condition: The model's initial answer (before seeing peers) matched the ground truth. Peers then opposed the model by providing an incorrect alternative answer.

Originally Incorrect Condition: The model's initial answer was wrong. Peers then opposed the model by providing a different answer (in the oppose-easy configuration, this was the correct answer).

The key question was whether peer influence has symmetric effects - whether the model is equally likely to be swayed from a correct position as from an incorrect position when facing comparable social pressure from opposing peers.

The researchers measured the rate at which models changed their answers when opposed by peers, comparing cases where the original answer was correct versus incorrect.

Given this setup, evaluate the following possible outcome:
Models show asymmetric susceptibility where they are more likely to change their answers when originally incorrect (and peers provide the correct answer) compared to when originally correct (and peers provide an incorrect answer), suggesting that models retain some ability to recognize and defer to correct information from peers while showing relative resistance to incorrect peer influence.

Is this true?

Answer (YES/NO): NO